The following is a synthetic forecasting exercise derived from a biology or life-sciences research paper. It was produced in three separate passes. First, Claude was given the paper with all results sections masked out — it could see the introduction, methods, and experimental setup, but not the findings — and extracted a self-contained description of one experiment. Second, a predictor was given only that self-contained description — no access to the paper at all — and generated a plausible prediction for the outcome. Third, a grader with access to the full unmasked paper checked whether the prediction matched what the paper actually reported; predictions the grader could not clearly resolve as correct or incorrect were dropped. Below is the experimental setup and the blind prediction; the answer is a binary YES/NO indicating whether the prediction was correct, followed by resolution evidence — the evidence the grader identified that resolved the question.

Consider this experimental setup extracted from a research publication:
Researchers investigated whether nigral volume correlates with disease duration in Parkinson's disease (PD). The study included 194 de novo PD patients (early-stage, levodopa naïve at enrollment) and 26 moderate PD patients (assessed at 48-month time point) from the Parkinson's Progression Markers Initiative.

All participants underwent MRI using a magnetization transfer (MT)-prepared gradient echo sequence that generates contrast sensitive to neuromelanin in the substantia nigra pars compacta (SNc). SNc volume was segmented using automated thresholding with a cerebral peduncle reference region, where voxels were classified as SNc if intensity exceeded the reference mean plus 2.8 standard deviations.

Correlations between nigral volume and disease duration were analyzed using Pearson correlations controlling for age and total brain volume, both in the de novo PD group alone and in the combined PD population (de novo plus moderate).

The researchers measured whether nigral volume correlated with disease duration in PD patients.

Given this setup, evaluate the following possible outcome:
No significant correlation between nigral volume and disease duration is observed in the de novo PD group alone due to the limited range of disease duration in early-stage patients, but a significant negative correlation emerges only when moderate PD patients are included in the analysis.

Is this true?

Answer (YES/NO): NO